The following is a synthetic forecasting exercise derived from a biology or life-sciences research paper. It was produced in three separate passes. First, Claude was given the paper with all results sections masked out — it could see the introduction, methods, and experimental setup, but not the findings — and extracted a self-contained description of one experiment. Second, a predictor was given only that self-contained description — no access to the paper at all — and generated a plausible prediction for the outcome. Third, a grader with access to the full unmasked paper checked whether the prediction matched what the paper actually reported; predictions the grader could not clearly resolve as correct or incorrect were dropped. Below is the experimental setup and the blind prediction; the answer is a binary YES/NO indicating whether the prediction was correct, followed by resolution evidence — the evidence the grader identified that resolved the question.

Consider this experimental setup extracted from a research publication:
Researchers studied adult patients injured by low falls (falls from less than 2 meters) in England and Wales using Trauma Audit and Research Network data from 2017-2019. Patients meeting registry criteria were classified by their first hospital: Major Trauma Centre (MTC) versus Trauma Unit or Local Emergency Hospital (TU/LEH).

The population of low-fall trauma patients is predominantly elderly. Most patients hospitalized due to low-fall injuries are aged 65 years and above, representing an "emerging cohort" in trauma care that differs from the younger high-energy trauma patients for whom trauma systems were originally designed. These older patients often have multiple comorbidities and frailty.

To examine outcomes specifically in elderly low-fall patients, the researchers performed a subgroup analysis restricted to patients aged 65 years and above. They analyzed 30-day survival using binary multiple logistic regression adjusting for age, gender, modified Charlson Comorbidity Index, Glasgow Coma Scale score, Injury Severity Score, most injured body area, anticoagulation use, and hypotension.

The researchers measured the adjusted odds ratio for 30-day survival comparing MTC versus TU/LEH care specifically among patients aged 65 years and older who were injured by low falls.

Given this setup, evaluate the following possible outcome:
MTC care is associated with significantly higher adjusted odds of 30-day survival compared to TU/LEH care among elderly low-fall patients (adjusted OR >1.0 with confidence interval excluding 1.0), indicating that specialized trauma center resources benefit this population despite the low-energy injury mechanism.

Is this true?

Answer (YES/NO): NO